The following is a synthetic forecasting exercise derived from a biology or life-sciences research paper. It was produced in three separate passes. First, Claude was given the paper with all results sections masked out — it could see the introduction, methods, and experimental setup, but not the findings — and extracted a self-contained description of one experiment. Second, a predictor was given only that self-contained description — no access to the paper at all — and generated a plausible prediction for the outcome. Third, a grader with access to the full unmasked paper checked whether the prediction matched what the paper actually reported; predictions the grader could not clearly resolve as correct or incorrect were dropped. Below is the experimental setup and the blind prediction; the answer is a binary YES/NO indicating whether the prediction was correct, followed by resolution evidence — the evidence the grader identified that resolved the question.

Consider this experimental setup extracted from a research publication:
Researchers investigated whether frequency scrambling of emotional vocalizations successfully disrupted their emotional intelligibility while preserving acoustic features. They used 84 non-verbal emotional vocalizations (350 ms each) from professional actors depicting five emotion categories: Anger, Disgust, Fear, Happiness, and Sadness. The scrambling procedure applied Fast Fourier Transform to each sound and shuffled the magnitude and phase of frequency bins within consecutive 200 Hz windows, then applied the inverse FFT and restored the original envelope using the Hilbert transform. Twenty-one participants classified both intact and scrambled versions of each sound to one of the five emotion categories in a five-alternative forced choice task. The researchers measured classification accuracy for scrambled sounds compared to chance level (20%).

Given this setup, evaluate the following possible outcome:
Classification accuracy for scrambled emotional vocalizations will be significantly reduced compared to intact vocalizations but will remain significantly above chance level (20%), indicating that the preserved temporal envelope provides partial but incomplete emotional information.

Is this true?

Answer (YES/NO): NO